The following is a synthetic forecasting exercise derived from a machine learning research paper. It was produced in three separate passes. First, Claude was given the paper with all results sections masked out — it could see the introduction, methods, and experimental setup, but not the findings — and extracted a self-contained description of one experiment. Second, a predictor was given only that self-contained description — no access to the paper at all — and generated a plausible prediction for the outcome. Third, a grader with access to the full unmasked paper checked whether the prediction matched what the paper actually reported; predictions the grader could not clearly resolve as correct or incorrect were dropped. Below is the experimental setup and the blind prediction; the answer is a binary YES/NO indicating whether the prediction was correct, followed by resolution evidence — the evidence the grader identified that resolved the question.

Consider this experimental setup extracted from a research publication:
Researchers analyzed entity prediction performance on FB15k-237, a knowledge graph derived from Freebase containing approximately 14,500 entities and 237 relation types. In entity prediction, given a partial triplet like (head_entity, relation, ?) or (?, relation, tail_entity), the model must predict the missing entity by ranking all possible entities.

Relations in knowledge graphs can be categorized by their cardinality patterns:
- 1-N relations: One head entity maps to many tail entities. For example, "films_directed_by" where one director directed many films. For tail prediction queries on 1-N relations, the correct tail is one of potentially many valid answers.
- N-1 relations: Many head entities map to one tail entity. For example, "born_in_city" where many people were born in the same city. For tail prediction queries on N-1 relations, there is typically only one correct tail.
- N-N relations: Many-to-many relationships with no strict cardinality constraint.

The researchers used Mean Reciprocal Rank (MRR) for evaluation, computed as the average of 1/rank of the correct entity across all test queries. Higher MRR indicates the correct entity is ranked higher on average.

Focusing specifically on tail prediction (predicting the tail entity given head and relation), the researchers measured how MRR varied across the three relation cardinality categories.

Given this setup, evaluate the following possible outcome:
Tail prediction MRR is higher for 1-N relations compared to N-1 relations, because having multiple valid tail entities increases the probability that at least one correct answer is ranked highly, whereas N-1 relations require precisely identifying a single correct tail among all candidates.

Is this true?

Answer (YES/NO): YES